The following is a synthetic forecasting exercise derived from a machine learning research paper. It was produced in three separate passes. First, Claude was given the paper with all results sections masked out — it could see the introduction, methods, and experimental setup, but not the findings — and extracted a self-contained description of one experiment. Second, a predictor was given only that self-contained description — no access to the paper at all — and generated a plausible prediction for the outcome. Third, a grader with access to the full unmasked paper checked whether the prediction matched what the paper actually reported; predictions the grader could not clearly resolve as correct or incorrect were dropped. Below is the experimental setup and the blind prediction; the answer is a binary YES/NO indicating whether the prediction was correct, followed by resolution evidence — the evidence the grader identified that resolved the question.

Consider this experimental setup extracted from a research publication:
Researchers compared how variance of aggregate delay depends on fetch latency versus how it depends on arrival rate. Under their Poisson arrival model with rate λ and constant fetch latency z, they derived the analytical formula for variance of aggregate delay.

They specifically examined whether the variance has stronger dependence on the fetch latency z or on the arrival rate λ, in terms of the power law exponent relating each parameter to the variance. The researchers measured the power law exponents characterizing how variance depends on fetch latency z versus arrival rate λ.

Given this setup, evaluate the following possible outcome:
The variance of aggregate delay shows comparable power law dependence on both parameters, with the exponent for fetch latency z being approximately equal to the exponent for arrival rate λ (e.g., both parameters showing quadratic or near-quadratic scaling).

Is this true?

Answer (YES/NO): NO